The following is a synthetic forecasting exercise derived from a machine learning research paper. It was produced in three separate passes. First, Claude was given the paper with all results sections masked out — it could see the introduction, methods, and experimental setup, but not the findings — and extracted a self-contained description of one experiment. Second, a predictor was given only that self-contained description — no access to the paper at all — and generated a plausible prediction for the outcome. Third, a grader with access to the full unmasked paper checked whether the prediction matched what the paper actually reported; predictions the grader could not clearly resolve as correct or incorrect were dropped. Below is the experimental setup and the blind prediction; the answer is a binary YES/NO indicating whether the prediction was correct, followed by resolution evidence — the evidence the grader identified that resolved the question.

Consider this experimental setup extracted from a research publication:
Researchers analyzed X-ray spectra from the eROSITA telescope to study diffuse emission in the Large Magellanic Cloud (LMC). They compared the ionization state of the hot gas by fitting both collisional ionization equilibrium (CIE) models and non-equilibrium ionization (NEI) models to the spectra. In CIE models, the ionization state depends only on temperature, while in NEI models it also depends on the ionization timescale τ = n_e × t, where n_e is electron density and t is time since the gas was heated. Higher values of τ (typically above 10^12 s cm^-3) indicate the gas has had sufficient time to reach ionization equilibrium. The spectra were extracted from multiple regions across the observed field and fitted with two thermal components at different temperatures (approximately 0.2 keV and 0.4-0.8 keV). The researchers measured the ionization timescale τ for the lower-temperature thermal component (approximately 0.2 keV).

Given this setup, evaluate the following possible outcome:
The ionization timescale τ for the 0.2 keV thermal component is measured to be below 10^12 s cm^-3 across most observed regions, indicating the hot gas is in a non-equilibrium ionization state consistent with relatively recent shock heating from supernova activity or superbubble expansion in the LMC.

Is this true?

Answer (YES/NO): NO